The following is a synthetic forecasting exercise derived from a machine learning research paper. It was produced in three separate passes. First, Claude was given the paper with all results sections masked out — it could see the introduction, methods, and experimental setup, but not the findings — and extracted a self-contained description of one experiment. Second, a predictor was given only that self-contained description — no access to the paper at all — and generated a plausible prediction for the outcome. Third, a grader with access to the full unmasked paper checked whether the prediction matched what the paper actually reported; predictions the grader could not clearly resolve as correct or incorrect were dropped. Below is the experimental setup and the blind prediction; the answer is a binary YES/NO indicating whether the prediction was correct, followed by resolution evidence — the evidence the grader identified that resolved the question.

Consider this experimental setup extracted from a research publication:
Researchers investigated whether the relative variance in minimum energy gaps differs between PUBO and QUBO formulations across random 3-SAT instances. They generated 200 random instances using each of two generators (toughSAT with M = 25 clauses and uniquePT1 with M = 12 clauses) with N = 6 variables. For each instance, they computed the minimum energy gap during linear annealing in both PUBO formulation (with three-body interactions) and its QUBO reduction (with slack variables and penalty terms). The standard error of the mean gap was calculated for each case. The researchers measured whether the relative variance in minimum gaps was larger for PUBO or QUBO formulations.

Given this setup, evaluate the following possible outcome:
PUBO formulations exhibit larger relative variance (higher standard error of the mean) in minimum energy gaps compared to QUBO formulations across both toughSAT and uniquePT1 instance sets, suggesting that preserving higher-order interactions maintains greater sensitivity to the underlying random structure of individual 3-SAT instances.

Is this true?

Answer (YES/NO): NO